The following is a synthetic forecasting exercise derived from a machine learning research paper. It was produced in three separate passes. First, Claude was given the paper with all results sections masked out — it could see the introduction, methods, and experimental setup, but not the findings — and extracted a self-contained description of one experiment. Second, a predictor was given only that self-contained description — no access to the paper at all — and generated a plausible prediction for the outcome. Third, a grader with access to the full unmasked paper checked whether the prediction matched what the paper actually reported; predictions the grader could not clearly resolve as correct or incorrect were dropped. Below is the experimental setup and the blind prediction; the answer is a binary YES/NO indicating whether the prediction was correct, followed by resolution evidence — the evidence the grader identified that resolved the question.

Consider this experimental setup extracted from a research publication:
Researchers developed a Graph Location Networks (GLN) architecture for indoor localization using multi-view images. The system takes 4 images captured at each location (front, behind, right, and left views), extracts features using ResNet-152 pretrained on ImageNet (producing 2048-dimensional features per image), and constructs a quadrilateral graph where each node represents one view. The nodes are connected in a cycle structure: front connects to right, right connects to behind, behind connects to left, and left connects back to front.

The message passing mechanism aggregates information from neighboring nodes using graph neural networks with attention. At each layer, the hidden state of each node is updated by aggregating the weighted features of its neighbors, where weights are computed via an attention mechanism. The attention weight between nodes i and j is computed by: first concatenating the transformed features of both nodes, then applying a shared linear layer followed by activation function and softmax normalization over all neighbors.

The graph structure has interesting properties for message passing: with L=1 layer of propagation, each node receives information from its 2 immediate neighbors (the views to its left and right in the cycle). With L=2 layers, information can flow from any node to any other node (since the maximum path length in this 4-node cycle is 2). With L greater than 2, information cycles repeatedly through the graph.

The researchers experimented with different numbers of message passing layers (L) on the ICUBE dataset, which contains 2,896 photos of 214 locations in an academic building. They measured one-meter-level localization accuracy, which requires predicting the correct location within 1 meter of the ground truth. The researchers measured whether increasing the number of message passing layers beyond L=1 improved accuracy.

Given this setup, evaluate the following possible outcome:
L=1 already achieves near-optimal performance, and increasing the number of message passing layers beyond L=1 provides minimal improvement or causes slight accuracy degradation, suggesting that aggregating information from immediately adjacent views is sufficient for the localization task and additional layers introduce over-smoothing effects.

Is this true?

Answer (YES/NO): YES